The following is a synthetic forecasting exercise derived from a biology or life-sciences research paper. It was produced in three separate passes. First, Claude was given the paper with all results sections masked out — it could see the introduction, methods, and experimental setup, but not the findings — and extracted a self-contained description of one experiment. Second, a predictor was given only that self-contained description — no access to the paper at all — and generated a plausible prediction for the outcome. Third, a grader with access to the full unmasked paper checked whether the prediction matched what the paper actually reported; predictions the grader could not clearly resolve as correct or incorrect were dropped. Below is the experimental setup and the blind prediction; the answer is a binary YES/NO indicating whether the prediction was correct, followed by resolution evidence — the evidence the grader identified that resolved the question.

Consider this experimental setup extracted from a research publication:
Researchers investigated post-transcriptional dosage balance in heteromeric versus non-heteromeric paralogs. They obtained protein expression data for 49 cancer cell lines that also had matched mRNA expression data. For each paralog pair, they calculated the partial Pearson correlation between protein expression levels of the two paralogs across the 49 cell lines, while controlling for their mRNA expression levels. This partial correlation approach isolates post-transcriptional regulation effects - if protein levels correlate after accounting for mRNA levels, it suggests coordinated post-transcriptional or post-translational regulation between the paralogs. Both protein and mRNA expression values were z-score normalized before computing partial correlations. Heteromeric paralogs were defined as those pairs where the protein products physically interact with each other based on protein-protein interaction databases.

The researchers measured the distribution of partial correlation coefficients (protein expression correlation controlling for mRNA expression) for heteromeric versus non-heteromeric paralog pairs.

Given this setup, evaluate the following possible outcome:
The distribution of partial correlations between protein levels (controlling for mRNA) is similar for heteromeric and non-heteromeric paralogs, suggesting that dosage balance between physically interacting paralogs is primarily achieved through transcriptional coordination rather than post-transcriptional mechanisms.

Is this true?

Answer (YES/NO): NO